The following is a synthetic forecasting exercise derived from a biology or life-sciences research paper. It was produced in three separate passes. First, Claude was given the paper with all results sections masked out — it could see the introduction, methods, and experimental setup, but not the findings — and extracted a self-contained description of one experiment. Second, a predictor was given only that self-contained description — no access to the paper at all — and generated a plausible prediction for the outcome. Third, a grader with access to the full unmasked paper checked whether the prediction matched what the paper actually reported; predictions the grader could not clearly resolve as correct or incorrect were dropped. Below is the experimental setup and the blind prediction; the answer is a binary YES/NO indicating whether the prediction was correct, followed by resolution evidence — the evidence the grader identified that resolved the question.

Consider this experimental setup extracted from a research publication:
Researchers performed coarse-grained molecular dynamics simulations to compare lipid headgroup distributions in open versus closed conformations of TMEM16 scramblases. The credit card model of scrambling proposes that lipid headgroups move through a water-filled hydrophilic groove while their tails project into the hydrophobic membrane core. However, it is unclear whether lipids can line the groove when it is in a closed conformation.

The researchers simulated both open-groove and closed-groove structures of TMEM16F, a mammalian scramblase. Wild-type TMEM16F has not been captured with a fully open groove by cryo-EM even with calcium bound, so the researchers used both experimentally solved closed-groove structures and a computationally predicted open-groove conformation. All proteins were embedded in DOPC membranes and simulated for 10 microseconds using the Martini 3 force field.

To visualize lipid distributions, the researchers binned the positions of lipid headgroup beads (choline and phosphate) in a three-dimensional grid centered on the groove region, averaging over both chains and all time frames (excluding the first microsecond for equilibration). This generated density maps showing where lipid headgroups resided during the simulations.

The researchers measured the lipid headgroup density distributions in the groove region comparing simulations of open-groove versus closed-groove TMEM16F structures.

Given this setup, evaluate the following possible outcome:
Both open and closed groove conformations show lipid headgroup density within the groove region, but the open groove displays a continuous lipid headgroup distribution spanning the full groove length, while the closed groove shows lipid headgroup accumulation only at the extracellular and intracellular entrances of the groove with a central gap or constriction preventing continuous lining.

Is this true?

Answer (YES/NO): YES